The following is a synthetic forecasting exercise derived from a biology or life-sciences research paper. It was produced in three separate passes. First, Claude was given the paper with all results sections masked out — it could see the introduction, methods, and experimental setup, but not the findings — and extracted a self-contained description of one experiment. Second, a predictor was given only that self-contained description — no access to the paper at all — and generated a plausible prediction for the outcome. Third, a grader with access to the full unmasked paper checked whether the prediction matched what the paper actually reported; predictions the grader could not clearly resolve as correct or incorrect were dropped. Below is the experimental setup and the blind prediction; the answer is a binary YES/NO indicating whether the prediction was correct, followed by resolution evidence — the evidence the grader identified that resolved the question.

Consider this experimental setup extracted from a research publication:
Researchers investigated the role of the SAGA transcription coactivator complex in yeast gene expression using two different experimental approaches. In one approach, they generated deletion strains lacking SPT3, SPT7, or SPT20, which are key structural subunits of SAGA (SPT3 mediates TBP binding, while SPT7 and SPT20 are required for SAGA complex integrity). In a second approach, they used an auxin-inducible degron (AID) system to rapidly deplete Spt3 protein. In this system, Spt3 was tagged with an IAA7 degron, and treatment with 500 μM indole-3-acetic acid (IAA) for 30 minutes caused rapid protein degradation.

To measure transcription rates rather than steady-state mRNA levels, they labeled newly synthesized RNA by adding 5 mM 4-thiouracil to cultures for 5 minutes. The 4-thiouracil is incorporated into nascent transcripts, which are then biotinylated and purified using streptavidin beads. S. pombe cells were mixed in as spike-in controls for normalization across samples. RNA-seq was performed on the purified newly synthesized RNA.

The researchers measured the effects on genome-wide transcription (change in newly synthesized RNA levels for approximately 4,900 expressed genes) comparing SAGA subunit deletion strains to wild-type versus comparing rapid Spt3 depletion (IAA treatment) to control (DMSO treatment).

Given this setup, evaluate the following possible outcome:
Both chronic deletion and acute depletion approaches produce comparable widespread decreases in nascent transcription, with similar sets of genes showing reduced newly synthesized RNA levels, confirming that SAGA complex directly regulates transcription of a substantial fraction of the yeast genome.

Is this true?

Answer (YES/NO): NO